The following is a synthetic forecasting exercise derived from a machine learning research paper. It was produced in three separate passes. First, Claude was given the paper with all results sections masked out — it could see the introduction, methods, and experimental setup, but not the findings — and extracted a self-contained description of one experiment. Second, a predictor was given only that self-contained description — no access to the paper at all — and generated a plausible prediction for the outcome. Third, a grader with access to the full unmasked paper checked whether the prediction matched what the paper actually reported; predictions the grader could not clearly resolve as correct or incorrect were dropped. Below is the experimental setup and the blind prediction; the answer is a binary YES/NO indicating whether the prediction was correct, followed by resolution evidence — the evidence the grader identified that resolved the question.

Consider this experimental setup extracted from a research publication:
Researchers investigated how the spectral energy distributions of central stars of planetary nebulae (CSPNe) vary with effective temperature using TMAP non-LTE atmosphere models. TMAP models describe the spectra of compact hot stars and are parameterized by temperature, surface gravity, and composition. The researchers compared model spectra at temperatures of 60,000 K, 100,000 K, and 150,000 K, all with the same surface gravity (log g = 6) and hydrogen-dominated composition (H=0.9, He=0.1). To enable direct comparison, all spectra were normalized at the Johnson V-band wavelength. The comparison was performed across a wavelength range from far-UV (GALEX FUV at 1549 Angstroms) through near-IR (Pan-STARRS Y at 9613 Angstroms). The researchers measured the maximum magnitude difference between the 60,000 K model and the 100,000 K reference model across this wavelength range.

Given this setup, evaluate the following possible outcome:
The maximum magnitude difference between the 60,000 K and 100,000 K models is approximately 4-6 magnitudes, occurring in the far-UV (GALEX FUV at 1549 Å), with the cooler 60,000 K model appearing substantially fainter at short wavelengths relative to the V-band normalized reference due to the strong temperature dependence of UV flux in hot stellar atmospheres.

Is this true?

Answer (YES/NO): NO